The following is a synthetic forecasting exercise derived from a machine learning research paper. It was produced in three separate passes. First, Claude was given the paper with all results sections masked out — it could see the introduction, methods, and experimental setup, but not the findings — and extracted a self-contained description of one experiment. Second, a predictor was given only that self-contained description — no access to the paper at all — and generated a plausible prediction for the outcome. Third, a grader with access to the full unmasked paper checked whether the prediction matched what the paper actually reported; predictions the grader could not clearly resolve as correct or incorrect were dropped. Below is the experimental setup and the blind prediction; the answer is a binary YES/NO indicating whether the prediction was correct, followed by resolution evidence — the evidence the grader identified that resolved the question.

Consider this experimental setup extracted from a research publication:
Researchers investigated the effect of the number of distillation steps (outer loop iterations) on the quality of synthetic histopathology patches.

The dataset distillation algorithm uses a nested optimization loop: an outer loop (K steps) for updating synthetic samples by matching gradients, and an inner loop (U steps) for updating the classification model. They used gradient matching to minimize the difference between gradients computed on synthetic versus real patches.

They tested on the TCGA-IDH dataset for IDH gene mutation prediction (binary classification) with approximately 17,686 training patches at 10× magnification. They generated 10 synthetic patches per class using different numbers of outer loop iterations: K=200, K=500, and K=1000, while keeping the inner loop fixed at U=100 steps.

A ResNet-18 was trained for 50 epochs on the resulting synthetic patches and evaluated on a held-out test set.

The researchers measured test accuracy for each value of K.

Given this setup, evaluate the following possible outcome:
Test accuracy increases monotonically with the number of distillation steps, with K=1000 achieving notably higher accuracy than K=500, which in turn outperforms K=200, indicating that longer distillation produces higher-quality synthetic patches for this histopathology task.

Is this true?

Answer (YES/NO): NO